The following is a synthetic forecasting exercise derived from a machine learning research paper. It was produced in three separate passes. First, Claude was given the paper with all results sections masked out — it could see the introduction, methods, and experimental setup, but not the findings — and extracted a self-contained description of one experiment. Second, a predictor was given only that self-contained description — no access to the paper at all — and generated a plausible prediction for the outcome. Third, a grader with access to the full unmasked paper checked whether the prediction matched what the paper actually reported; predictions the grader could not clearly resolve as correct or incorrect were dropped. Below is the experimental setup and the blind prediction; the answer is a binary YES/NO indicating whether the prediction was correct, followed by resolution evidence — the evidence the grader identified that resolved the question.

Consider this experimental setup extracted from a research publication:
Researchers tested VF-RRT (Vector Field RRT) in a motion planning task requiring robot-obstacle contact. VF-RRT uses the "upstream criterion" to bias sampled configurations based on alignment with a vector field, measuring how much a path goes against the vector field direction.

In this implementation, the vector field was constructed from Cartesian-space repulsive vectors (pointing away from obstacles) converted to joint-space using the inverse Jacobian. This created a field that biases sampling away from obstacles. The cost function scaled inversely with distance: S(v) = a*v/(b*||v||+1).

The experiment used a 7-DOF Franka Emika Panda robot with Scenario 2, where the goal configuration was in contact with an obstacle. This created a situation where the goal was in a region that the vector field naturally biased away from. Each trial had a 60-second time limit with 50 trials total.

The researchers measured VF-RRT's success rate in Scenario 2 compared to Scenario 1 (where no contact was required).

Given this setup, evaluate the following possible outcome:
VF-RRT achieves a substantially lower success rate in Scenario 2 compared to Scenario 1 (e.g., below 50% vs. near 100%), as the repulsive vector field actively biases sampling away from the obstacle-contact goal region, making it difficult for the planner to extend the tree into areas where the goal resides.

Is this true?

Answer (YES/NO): YES